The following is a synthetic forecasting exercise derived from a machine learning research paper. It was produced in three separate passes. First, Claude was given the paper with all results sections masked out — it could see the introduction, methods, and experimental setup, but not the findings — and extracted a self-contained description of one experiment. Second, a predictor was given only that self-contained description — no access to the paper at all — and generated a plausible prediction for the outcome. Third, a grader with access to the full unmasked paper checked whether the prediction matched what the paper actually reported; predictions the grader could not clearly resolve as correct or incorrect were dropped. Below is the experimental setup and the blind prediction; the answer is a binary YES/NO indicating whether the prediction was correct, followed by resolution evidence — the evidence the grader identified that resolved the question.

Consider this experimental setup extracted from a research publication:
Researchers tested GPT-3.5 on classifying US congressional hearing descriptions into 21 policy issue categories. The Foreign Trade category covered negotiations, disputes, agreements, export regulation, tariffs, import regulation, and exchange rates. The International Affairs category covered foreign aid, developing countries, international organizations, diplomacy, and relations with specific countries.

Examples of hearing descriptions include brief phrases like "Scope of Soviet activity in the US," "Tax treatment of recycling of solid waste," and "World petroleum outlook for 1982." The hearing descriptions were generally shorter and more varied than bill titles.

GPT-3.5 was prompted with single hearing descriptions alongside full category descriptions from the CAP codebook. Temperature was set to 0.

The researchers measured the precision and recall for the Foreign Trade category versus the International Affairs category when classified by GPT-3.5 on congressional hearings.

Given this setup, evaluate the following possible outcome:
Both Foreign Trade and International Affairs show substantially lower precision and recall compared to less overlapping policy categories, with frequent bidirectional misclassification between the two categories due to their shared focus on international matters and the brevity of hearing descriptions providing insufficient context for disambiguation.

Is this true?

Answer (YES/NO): NO